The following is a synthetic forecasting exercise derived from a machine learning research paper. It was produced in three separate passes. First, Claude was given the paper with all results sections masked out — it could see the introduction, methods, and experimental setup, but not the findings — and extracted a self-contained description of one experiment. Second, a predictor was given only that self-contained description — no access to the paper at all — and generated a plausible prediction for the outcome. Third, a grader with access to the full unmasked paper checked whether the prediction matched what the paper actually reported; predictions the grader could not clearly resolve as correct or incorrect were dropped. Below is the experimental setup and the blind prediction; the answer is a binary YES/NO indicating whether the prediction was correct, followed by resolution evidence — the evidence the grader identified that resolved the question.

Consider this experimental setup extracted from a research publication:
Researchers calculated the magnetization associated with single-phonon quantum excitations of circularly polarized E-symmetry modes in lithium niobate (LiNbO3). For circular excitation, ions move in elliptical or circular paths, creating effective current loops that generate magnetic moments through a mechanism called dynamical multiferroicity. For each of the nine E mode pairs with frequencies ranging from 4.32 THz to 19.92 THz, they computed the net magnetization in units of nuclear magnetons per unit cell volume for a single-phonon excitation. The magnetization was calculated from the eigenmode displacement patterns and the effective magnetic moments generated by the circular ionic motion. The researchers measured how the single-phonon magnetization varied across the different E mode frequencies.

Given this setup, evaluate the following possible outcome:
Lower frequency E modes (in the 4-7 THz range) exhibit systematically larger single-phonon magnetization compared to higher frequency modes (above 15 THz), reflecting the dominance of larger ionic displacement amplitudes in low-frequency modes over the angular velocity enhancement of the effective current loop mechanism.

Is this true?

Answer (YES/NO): NO